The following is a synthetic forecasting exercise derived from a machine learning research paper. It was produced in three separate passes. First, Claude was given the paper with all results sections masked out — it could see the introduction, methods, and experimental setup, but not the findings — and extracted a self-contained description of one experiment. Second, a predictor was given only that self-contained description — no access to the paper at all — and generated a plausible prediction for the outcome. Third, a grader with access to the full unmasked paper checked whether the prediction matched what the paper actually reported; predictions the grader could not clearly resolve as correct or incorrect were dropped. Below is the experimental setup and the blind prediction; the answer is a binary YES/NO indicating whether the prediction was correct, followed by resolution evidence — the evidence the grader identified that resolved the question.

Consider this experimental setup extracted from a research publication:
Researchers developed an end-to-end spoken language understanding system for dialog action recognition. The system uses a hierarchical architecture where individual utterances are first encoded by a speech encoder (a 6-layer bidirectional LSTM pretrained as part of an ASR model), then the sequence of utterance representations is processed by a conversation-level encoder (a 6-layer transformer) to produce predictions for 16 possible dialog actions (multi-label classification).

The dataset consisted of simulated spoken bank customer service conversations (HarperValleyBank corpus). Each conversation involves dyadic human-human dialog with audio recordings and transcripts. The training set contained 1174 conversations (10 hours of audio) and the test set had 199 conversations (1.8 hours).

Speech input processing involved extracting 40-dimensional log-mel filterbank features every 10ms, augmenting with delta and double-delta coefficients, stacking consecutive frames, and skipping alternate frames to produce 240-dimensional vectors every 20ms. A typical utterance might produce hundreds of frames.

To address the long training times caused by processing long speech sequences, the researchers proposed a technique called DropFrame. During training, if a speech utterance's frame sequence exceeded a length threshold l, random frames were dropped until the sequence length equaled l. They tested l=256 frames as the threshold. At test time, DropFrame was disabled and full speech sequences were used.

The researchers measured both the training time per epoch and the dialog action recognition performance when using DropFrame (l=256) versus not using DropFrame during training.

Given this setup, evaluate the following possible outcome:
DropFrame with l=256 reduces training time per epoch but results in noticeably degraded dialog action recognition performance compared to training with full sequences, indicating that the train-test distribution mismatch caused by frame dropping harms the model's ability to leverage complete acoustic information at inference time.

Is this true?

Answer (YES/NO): NO